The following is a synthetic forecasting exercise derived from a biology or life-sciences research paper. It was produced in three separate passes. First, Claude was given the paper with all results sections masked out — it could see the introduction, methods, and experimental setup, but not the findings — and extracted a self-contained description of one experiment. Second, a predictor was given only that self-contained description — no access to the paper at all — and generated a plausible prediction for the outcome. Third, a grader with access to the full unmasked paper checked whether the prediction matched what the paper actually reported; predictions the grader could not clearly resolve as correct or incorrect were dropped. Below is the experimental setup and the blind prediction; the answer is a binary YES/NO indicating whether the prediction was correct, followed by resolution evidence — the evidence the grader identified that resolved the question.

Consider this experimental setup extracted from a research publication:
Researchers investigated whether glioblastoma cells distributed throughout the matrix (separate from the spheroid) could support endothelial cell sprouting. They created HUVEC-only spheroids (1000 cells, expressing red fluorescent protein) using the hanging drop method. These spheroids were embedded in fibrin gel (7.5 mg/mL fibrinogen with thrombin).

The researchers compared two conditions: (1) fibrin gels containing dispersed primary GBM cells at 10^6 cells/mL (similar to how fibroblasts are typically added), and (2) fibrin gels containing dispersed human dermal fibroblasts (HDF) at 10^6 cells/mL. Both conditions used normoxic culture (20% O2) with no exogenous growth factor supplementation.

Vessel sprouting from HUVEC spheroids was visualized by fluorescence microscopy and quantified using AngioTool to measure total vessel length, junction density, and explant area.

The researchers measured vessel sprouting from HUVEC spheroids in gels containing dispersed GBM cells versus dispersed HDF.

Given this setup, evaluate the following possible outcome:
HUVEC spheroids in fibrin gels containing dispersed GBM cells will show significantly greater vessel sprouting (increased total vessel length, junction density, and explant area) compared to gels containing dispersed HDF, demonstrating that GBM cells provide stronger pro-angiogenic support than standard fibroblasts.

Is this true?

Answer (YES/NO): NO